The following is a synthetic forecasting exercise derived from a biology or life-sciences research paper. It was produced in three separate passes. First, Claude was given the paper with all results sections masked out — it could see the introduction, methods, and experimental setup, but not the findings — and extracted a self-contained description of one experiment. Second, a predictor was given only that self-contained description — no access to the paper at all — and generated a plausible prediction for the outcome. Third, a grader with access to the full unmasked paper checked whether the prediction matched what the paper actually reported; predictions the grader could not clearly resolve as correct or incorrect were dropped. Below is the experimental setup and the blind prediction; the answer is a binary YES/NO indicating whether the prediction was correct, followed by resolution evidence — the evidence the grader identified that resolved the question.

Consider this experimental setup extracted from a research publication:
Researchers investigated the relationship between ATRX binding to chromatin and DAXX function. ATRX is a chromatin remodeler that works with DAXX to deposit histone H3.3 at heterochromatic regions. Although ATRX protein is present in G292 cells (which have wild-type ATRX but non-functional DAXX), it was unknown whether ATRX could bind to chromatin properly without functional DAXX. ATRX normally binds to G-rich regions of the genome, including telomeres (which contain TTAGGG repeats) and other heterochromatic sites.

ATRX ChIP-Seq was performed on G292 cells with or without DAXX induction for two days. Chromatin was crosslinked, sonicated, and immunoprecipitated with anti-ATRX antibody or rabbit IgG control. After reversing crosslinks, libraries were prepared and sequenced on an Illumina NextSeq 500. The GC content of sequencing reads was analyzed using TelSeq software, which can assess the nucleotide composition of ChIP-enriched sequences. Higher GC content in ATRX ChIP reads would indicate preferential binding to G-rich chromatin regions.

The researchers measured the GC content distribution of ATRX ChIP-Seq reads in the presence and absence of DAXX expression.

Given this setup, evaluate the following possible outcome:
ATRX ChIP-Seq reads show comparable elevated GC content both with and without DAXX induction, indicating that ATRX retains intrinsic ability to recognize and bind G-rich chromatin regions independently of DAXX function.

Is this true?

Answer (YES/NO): NO